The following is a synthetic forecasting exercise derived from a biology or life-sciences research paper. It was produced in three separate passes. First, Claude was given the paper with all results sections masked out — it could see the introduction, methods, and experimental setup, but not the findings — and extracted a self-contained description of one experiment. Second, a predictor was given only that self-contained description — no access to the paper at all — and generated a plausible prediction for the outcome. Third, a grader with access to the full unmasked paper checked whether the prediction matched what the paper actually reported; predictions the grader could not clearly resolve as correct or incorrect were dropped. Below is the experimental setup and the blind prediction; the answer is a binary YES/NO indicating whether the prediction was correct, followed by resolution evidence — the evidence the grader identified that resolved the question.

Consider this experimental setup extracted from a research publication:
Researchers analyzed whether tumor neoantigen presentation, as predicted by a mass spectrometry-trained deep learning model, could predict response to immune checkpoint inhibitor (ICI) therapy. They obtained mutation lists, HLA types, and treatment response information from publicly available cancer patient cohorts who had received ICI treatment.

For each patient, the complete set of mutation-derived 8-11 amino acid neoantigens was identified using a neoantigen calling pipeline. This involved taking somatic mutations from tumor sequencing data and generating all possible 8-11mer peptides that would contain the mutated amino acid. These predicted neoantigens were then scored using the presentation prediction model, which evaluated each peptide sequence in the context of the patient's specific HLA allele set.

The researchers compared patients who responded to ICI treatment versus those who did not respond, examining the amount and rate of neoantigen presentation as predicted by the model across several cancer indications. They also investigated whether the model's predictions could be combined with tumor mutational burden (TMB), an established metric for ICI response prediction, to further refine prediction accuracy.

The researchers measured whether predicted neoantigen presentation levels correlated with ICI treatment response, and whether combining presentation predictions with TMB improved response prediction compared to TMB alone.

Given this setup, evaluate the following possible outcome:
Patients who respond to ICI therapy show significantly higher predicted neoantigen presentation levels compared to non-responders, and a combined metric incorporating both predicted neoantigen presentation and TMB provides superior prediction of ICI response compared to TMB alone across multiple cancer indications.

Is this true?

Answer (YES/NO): NO